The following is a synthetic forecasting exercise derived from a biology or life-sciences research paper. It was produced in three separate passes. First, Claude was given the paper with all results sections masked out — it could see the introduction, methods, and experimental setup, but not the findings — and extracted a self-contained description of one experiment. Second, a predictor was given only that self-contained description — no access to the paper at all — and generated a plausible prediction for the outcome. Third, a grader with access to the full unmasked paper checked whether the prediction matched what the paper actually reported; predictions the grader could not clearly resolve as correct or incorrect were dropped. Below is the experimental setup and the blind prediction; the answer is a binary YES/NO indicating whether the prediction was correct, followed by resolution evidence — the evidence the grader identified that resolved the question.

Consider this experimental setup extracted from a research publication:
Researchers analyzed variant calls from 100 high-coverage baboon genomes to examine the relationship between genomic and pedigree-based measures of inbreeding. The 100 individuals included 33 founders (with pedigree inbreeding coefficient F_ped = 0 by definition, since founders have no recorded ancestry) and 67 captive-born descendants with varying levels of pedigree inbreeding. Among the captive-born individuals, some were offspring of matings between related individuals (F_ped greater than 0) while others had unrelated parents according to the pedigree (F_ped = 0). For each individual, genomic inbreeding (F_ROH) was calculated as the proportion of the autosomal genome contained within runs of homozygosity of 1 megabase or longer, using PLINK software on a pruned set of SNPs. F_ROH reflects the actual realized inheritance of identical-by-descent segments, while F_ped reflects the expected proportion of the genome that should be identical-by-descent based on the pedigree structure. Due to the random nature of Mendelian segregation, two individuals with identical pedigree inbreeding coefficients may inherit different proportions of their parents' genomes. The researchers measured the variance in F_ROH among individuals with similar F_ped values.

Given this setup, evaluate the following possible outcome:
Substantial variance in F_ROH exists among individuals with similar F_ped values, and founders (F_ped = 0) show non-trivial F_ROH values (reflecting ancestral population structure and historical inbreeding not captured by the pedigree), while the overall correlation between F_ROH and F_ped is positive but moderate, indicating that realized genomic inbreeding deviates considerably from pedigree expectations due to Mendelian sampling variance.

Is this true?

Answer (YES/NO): YES